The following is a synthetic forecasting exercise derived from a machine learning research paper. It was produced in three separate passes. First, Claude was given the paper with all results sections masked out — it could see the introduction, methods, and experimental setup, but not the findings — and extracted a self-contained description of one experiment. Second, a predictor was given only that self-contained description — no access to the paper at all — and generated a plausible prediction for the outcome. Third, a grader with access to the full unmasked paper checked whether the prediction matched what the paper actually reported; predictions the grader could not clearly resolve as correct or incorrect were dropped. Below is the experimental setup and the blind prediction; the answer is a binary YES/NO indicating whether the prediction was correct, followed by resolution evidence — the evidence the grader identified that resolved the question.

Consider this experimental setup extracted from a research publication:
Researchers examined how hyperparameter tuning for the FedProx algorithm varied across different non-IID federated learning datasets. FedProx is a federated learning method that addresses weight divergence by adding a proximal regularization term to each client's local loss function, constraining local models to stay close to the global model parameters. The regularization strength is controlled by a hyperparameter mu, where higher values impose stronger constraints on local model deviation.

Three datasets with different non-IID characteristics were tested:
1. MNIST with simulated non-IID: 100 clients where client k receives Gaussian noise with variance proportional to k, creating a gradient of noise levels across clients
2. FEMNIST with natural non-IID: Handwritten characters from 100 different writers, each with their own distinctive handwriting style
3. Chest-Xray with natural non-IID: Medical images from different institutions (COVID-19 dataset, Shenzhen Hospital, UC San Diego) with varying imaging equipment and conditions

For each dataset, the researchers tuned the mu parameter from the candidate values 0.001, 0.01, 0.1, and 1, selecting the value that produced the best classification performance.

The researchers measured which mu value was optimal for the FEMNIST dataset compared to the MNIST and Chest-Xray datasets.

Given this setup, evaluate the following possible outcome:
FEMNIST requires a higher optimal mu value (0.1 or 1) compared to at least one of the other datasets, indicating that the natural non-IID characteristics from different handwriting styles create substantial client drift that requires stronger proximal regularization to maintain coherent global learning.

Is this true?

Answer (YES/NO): YES